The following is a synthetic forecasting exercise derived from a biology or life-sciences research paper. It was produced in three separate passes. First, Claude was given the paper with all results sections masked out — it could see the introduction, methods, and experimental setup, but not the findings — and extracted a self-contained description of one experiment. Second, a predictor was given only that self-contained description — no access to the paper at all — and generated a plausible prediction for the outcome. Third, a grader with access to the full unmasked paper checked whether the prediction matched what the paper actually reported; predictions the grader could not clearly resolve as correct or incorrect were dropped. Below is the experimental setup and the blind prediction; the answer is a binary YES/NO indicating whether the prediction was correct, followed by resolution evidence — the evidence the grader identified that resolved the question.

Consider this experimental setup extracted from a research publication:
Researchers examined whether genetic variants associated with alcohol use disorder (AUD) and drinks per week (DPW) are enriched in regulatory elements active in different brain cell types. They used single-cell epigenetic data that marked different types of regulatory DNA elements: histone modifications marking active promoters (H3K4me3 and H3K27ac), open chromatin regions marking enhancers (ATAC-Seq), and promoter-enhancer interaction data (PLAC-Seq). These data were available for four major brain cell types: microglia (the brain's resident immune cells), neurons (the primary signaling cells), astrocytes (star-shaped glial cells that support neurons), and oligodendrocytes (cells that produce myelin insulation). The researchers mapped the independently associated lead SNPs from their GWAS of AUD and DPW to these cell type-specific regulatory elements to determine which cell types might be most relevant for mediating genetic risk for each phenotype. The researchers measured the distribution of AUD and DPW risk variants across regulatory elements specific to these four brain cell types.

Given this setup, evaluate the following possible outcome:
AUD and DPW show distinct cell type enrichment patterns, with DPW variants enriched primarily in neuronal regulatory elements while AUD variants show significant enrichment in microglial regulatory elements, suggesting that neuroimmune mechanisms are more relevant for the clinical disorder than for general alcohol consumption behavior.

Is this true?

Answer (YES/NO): NO